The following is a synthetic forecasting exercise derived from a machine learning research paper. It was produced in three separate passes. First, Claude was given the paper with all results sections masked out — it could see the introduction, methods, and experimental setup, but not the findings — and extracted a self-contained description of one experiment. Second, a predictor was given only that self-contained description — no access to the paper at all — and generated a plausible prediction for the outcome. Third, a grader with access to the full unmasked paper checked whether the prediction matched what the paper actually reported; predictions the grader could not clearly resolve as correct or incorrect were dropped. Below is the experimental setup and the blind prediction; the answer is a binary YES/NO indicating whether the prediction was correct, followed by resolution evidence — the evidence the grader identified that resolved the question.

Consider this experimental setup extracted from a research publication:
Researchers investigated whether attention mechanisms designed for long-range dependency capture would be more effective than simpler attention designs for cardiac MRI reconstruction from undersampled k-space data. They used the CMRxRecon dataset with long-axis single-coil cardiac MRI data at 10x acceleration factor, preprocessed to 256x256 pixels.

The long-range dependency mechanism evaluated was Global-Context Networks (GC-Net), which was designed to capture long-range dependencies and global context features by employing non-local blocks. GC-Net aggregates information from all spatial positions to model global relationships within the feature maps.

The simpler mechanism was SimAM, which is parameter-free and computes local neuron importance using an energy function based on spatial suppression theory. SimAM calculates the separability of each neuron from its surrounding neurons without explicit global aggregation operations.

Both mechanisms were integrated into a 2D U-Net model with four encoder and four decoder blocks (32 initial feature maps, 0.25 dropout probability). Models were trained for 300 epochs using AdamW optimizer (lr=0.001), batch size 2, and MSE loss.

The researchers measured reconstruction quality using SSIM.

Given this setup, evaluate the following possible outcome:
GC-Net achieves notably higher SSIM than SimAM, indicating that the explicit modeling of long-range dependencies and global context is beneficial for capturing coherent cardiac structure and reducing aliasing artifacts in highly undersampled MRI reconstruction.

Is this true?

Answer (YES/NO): NO